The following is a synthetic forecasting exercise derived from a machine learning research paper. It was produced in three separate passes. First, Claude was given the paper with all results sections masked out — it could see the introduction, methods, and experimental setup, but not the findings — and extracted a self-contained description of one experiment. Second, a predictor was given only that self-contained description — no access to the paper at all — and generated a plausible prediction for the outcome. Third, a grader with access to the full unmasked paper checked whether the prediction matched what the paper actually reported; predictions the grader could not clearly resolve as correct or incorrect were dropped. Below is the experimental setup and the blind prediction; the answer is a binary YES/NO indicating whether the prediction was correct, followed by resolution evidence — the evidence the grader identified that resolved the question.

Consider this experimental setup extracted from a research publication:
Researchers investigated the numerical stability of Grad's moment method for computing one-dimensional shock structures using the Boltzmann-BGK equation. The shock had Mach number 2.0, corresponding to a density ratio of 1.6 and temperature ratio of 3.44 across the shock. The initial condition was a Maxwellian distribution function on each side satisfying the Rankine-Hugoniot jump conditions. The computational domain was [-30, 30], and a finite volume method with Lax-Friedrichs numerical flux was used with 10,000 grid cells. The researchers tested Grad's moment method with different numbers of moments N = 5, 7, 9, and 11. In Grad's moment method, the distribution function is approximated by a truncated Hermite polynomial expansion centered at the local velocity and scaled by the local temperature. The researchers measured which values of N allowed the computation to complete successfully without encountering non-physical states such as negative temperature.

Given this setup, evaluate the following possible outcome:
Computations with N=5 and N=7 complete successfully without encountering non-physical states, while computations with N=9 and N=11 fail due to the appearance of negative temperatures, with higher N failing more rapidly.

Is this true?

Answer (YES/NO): NO